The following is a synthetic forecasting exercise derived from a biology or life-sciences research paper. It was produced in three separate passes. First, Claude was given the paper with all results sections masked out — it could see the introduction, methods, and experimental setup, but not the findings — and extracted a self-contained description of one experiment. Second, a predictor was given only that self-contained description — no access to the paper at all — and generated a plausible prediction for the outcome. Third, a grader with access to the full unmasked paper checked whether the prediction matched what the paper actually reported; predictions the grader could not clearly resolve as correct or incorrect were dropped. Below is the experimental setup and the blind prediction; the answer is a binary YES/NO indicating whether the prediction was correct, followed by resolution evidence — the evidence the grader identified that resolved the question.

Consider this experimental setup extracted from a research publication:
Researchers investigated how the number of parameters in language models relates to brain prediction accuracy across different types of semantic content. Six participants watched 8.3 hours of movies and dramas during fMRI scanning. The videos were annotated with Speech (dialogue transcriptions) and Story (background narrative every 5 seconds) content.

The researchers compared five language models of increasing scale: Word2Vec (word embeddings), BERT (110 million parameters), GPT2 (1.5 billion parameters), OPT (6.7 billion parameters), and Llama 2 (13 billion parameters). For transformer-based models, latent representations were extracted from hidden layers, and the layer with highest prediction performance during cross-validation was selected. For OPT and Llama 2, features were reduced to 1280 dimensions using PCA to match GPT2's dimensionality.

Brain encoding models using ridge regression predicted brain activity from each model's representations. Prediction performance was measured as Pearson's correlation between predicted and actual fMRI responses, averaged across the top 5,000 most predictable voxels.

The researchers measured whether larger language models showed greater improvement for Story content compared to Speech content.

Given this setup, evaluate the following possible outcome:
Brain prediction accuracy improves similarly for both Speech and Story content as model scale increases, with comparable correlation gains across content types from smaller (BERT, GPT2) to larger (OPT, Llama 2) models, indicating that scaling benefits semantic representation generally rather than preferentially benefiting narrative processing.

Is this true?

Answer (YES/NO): NO